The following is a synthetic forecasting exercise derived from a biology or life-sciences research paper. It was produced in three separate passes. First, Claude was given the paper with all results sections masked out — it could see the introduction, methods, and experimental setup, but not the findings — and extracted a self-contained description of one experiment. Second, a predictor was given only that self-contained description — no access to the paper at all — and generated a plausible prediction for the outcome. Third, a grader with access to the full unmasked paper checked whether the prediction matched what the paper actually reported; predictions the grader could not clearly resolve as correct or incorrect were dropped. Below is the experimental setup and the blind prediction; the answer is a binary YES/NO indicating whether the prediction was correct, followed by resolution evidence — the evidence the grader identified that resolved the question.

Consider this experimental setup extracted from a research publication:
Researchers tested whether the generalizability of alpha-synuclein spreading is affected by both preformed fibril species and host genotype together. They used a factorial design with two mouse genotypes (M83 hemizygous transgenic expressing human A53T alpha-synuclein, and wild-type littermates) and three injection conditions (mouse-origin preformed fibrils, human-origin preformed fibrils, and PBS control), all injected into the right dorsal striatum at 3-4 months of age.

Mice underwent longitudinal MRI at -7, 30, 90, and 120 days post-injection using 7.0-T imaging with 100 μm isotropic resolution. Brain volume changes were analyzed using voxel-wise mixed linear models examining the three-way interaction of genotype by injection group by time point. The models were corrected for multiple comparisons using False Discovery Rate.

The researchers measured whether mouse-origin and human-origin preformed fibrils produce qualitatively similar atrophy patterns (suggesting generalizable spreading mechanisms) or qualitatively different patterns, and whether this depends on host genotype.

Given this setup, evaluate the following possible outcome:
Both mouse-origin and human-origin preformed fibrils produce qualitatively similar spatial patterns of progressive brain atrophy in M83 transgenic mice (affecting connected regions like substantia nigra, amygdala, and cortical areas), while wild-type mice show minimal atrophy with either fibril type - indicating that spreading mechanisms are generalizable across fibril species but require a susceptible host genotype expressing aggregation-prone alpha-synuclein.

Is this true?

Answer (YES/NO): NO